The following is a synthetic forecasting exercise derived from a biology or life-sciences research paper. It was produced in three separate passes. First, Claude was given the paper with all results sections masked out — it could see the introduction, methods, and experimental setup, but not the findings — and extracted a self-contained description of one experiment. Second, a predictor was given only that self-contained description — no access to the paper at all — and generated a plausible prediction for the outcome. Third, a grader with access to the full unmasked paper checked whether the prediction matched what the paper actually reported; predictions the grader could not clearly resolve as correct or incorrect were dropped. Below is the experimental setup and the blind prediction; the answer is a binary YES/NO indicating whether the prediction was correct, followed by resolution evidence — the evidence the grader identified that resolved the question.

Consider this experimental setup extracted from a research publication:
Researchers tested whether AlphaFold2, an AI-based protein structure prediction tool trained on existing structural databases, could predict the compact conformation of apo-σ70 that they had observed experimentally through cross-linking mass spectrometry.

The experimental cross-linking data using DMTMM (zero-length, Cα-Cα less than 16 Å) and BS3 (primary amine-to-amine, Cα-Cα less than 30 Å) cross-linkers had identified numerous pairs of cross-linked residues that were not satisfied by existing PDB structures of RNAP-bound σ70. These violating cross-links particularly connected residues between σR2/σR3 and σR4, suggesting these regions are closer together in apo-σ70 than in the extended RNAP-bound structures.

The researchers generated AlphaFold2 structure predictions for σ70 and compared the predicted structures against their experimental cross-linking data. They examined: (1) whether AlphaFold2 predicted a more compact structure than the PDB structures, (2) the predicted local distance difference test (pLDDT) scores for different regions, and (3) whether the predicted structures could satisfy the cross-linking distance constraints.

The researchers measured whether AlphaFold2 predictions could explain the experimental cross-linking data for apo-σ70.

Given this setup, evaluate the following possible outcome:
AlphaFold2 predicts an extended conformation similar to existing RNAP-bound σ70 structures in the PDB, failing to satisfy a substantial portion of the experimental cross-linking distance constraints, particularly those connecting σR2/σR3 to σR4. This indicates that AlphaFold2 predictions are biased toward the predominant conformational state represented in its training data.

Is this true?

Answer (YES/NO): NO